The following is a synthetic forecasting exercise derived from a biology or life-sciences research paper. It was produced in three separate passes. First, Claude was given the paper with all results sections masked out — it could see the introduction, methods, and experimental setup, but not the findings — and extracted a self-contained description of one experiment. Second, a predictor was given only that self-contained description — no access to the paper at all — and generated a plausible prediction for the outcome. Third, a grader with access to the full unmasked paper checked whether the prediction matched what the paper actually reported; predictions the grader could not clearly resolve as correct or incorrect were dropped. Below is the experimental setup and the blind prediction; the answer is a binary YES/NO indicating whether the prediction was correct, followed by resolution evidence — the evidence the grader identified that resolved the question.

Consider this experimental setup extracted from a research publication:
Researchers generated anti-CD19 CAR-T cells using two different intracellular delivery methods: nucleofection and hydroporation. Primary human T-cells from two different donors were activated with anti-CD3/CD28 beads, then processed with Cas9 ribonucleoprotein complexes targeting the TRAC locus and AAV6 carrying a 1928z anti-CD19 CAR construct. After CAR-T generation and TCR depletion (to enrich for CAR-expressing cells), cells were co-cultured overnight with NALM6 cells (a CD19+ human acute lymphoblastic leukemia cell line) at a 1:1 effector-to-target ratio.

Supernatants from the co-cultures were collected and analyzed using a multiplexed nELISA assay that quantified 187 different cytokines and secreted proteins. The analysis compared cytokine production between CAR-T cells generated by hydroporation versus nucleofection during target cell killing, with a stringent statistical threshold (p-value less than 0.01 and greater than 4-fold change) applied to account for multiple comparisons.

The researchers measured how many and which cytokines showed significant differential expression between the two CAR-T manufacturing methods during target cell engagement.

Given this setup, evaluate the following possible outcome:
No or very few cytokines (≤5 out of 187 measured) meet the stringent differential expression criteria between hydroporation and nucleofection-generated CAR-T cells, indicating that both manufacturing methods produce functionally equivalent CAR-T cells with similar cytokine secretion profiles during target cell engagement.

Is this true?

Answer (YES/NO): YES